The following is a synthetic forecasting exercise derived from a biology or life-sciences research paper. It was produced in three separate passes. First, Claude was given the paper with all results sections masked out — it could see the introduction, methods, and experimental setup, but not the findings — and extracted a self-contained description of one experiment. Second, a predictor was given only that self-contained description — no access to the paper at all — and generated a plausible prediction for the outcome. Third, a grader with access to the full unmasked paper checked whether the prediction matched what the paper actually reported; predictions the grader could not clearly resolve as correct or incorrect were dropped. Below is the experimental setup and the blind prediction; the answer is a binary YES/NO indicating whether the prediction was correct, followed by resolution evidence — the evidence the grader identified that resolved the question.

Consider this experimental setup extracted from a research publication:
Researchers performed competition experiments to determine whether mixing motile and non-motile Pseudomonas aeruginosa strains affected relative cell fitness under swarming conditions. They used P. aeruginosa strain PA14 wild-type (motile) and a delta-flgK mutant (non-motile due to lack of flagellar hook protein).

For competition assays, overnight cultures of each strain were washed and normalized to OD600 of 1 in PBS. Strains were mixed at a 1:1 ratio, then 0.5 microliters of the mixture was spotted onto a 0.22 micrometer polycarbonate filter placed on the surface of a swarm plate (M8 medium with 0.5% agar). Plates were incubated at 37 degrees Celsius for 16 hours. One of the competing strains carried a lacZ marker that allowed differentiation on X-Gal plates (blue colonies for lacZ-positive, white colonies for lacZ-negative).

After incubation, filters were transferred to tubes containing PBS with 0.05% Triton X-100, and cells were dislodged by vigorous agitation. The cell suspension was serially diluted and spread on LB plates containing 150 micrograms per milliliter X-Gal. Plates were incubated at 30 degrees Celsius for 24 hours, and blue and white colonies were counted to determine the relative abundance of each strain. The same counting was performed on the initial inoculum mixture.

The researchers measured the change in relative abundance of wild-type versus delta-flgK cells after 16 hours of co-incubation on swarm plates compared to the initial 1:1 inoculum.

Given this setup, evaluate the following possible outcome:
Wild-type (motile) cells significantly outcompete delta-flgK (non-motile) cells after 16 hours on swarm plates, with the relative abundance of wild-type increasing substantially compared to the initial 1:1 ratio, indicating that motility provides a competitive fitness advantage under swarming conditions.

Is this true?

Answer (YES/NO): NO